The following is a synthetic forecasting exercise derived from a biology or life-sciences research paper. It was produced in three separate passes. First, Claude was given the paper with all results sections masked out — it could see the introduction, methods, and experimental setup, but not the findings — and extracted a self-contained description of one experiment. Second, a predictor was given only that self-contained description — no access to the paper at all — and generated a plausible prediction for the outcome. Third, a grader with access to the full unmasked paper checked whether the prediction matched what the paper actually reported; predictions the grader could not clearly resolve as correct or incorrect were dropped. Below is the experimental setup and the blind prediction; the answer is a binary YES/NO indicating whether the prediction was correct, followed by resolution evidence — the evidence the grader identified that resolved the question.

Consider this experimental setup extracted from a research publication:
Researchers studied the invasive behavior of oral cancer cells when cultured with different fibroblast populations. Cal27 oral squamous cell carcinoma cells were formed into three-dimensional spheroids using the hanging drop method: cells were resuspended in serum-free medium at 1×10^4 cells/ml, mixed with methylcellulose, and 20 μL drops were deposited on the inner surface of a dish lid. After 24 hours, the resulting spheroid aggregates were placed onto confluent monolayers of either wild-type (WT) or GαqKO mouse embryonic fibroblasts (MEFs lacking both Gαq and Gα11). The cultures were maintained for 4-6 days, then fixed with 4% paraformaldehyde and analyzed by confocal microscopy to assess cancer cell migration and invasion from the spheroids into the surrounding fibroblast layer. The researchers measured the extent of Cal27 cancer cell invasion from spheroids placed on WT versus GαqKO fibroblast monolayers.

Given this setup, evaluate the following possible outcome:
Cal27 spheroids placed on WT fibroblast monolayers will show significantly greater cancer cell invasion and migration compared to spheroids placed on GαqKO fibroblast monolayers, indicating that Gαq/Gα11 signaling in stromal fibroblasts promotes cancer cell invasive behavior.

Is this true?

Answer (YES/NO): NO